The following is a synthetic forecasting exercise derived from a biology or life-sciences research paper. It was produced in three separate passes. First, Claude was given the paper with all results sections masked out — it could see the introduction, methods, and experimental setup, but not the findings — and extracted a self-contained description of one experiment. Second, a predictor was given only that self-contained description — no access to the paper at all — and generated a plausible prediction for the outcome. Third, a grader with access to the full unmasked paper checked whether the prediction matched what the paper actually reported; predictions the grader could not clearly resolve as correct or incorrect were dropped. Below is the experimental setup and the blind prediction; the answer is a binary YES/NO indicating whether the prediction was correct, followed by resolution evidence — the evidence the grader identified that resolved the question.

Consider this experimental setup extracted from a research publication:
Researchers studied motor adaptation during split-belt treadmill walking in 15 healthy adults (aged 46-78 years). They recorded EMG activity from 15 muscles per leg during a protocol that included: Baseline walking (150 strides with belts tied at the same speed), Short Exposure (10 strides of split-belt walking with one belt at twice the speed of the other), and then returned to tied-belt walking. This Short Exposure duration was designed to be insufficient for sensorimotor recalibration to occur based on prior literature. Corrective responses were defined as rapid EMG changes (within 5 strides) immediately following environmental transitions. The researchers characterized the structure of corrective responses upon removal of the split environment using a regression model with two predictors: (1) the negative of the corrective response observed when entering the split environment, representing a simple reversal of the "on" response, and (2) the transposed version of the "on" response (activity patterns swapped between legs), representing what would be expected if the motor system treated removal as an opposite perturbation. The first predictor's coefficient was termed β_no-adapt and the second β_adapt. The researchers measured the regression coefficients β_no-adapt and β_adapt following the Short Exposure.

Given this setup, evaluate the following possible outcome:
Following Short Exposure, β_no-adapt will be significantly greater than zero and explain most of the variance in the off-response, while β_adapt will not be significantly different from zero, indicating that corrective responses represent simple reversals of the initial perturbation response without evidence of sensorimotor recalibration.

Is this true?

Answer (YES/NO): NO